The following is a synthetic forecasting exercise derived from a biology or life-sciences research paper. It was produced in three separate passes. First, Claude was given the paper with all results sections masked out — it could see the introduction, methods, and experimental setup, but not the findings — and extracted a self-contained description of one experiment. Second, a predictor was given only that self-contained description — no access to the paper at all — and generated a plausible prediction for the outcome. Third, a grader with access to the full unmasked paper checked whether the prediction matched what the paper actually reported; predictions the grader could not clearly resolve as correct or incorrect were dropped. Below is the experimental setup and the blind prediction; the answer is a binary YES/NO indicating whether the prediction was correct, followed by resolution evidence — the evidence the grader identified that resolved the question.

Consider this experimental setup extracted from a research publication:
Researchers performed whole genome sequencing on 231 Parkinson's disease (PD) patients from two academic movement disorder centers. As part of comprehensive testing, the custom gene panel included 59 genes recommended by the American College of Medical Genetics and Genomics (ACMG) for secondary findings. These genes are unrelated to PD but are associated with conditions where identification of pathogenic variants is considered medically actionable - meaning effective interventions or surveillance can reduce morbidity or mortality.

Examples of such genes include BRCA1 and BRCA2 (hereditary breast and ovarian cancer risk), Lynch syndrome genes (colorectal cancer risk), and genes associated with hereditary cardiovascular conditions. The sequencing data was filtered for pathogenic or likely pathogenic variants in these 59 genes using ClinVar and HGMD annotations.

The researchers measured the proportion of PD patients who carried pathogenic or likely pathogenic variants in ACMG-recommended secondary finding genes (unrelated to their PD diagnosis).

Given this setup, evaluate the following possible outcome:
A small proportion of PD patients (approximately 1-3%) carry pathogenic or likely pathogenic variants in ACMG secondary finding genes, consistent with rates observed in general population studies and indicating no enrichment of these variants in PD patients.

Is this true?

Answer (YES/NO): YES